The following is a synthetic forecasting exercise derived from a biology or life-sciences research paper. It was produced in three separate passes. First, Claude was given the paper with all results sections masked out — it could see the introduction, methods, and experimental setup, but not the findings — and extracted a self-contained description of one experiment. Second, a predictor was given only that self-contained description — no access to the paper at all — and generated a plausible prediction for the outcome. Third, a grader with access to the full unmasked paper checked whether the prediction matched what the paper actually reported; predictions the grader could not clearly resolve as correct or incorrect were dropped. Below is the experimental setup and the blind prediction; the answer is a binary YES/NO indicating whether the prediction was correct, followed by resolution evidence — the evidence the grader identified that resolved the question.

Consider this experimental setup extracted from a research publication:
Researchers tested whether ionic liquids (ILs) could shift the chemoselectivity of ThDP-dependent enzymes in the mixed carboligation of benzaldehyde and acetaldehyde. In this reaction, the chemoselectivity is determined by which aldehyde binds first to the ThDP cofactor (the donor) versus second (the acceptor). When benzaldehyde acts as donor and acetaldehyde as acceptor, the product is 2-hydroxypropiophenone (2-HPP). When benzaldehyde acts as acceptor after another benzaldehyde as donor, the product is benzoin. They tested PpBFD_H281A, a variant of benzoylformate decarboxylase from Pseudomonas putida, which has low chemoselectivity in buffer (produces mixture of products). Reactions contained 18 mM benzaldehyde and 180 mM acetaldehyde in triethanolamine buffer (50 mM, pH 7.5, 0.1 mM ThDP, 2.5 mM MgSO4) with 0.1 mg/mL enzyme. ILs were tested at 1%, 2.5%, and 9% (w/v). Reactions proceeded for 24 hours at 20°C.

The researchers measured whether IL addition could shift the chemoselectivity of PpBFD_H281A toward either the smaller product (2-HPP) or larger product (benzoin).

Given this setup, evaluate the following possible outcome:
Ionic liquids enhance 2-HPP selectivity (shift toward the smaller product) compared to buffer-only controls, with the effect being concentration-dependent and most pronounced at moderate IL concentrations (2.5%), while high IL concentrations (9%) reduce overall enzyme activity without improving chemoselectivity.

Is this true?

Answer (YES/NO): NO